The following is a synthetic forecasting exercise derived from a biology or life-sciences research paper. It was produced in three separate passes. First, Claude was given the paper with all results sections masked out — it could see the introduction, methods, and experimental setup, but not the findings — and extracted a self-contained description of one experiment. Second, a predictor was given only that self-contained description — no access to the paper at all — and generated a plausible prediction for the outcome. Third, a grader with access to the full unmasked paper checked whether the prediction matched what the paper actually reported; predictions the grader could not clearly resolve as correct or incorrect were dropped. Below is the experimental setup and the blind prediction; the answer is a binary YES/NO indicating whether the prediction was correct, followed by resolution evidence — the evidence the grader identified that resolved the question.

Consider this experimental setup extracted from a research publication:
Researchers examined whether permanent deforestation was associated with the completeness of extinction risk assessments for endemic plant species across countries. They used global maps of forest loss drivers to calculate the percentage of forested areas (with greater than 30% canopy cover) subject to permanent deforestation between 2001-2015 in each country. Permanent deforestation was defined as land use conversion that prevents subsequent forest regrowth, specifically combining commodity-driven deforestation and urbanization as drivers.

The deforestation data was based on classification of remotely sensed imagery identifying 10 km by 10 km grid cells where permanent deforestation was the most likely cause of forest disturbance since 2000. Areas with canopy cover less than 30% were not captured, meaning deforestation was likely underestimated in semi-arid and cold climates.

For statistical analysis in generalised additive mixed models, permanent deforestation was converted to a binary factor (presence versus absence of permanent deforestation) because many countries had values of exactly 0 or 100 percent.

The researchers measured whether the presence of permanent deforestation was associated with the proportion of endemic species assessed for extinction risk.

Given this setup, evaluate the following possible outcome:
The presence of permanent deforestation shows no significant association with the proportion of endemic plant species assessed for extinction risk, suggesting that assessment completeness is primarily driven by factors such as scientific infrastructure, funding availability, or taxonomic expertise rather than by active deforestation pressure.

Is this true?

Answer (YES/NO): YES